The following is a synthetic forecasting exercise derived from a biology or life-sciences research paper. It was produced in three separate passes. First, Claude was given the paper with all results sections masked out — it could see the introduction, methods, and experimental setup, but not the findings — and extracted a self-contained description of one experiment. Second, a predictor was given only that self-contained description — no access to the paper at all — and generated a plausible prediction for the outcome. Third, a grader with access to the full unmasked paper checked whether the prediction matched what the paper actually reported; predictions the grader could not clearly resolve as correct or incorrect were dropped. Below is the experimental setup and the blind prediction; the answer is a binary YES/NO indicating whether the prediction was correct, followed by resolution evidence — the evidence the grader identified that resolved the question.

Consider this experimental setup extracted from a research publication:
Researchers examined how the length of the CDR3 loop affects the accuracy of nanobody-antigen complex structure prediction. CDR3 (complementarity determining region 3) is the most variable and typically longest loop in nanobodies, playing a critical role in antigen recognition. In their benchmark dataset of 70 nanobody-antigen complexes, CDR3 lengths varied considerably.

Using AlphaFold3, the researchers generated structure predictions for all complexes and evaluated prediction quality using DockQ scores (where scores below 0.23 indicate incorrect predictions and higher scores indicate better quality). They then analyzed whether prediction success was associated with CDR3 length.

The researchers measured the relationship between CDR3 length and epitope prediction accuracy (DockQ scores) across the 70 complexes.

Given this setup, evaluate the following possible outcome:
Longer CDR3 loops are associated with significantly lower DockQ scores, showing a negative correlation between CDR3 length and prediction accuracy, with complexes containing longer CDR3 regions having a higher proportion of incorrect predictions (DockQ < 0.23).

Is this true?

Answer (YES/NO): YES